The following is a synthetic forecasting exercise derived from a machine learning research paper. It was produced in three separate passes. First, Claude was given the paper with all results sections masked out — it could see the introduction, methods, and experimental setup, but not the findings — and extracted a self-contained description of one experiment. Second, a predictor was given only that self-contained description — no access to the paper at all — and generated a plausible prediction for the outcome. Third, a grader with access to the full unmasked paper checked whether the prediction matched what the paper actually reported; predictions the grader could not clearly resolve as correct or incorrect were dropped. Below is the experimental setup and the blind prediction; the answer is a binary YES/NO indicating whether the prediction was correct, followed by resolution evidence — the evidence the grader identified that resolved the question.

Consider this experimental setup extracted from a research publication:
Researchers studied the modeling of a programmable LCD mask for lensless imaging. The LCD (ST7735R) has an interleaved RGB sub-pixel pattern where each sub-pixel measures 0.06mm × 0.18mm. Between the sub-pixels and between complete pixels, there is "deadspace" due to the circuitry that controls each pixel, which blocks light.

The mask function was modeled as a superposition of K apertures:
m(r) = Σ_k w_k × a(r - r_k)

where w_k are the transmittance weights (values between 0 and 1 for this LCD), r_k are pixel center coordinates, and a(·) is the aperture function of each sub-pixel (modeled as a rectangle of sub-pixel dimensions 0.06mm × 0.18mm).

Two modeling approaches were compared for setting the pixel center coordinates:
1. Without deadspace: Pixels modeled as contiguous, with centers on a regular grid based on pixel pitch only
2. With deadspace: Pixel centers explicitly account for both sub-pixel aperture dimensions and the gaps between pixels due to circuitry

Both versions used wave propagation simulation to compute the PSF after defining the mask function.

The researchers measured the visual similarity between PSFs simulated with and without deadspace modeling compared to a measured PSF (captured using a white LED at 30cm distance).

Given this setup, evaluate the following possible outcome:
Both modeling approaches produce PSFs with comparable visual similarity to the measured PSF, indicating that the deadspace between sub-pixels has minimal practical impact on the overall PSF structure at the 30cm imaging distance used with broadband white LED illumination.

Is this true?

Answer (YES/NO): NO